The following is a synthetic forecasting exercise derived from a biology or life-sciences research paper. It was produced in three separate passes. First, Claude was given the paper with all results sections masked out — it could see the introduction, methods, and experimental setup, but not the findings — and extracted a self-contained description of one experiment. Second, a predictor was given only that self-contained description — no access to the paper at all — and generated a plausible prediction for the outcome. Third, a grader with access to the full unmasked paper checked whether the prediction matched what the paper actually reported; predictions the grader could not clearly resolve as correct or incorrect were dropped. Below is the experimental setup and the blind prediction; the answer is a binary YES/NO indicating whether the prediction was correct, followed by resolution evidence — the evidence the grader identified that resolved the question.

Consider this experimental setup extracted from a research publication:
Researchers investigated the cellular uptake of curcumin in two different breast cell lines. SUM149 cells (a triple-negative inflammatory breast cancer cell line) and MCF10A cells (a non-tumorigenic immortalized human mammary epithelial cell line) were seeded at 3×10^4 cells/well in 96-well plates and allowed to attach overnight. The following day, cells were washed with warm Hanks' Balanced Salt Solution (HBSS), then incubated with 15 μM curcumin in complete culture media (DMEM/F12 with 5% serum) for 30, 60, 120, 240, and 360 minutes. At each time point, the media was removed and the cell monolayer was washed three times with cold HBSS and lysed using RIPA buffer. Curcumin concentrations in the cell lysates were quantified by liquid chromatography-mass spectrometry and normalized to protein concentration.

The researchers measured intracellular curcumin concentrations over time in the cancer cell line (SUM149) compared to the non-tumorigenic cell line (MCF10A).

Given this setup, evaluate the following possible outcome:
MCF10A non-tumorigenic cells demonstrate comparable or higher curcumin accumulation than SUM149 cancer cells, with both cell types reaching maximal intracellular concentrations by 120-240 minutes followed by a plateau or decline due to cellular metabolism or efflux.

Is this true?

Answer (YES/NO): NO